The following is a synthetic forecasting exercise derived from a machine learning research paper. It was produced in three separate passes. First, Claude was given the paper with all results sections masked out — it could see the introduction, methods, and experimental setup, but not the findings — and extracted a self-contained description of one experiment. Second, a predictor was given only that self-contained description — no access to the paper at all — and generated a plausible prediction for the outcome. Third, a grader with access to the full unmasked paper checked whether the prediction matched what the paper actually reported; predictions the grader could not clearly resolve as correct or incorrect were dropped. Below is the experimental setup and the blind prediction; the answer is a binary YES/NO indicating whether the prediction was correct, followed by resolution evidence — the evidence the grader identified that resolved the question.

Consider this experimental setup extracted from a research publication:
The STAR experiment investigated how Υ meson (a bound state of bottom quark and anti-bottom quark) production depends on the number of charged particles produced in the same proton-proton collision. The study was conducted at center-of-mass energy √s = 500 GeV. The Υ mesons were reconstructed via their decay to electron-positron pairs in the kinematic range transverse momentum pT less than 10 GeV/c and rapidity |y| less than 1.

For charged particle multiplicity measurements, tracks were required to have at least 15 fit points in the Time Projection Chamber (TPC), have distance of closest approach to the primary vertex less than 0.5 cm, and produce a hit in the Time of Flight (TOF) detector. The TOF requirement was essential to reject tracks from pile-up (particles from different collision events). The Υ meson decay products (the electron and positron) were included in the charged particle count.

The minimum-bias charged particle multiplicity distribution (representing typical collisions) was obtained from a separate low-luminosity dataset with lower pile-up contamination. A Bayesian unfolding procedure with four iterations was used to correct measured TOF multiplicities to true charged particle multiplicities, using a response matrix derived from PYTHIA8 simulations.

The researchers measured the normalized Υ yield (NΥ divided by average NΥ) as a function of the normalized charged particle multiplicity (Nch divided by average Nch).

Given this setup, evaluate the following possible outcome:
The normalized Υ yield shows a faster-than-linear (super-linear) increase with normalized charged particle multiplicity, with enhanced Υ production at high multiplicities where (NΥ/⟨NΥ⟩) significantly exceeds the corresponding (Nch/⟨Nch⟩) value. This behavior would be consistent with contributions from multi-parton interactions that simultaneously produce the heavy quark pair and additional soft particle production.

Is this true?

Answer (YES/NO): NO